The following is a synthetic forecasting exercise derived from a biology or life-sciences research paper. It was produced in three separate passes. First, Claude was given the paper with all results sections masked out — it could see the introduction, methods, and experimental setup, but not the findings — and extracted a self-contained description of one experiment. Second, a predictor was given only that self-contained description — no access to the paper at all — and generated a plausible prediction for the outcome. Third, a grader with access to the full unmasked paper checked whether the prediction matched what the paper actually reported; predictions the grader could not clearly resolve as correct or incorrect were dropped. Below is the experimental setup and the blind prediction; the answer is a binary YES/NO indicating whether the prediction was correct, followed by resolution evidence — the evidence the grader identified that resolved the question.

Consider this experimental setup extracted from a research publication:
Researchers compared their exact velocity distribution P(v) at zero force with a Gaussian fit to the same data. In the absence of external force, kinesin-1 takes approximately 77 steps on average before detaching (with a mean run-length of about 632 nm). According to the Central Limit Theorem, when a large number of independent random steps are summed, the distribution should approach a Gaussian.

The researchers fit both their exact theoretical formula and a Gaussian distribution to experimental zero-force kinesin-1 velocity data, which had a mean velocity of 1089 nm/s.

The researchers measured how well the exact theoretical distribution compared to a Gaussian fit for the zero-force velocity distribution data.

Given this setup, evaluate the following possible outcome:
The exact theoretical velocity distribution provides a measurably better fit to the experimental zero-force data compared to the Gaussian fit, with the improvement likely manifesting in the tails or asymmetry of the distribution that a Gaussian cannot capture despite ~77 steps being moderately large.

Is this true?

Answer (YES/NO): YES